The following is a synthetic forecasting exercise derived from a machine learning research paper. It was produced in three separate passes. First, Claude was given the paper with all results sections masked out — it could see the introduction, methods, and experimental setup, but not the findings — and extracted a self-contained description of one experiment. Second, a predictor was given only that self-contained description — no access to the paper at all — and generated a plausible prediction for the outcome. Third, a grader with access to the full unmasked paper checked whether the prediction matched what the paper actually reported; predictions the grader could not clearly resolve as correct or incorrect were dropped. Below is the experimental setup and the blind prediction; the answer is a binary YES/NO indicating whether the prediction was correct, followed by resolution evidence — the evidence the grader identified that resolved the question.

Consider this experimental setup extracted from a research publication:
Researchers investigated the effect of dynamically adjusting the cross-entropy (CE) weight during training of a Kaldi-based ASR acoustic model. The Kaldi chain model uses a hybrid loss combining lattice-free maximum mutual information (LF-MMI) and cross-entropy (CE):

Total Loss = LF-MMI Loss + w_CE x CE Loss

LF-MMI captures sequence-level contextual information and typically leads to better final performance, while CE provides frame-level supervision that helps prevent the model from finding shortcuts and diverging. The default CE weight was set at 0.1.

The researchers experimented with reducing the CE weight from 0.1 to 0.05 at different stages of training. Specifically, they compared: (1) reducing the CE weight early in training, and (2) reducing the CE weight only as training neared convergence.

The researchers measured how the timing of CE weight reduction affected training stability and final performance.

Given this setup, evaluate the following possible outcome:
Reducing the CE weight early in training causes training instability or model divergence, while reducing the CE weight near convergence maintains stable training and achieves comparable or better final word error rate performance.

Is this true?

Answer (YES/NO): YES